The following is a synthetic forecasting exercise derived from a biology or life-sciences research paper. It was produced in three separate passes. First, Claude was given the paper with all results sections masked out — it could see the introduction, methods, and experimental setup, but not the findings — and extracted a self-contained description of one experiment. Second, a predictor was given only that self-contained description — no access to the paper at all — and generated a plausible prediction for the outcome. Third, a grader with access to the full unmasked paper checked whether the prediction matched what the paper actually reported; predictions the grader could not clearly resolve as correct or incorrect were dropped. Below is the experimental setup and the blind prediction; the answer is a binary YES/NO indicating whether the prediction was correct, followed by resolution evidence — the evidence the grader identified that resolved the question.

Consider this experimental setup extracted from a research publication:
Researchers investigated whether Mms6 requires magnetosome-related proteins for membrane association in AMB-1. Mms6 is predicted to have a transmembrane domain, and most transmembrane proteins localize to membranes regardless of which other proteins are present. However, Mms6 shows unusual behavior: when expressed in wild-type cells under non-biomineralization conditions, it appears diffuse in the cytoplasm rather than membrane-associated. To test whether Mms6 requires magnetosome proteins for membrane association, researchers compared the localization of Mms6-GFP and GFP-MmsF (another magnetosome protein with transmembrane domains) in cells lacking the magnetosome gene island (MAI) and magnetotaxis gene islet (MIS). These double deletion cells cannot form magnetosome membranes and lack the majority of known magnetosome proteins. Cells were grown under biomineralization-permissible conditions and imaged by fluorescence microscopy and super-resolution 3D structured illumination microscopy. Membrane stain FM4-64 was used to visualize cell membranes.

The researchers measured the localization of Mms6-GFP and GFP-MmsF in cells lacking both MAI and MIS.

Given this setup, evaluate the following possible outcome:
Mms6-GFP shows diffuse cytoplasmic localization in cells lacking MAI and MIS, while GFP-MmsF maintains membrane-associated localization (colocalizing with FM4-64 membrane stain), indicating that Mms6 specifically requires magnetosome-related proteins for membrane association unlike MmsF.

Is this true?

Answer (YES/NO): YES